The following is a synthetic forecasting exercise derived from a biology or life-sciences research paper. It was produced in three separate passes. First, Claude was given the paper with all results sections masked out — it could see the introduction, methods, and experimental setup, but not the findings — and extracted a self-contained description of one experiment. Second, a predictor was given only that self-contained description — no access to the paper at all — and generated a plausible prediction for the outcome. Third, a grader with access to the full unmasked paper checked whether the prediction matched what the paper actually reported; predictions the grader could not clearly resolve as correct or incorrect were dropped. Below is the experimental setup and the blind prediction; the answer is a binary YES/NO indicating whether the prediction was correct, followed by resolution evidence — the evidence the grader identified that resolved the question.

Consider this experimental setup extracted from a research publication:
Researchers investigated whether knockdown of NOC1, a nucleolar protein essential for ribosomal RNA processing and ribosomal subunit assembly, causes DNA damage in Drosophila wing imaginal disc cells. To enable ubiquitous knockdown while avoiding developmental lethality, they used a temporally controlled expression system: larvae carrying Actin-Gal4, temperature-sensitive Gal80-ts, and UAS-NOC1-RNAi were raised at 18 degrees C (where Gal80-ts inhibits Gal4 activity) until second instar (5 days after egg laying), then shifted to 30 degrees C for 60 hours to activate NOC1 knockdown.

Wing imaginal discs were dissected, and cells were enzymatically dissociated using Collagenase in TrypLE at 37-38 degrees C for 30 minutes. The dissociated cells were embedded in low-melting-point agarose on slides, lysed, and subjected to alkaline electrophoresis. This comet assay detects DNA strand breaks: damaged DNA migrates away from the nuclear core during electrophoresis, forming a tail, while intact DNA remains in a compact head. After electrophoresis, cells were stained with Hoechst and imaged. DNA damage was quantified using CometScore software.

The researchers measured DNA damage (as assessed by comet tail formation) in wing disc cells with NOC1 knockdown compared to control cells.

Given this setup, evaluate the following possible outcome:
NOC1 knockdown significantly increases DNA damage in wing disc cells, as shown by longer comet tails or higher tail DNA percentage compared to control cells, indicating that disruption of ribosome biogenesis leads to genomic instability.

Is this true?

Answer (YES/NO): YES